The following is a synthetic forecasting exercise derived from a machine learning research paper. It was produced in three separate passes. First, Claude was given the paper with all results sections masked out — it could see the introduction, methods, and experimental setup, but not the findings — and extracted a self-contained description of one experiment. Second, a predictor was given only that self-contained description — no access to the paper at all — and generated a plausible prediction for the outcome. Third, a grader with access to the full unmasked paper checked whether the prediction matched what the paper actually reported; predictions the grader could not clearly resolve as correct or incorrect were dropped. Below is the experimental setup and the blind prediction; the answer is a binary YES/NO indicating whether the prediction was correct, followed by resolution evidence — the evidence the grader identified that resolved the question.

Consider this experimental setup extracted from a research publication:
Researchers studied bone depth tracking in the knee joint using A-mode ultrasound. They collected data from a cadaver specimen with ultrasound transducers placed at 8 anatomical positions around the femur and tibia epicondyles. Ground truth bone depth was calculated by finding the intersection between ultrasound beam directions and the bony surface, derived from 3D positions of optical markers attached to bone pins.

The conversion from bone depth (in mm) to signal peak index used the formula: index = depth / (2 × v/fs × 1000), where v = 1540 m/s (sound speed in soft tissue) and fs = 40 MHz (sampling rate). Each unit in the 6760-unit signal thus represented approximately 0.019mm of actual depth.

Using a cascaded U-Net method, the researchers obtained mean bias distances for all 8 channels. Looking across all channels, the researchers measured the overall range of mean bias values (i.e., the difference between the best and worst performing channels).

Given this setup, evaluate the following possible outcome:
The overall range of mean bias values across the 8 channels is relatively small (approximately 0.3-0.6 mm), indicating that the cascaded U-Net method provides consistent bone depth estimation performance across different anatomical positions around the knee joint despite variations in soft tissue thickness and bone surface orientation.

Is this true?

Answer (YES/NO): YES